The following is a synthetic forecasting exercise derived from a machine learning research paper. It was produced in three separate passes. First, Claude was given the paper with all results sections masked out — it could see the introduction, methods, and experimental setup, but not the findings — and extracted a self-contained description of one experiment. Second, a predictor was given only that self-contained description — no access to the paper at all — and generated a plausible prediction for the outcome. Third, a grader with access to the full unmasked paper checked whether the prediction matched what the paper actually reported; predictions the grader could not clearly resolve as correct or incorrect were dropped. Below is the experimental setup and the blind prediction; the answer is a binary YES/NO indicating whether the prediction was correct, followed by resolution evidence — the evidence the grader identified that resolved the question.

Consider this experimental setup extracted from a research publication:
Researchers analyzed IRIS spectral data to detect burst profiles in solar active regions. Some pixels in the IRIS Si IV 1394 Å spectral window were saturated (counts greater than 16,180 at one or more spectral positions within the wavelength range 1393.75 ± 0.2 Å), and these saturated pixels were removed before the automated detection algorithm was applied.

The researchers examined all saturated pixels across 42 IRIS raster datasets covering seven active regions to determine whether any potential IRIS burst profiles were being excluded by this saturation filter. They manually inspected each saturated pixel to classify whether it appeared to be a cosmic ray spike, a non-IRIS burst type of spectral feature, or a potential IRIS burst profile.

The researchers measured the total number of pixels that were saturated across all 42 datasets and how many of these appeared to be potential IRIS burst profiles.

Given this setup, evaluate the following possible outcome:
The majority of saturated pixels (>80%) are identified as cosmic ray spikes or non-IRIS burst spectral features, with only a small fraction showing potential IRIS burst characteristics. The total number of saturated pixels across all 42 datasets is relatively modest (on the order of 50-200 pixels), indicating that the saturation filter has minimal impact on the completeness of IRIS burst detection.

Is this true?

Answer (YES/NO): NO